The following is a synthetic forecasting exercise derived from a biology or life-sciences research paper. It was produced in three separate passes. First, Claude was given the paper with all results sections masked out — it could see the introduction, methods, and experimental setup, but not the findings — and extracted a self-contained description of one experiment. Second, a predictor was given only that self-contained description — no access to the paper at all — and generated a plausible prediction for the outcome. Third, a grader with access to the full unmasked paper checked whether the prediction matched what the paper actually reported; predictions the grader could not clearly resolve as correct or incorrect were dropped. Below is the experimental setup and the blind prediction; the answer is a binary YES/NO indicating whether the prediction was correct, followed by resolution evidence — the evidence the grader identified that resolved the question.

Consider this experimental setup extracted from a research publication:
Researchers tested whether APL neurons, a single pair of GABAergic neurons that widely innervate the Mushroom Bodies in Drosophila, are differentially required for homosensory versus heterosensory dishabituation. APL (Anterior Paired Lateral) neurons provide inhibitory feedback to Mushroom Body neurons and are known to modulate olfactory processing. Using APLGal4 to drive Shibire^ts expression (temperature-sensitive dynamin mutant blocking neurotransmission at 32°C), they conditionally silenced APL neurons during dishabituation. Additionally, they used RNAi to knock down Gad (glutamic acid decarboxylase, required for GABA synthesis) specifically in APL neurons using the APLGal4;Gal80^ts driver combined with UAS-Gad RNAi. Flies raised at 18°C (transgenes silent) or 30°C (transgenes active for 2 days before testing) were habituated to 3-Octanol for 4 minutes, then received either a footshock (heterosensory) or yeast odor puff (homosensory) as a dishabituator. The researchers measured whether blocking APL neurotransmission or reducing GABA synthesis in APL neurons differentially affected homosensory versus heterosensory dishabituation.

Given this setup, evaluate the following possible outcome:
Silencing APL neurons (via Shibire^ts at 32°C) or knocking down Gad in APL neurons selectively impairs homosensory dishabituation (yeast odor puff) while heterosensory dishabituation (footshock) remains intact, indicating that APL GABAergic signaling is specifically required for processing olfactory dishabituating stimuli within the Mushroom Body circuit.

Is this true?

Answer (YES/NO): YES